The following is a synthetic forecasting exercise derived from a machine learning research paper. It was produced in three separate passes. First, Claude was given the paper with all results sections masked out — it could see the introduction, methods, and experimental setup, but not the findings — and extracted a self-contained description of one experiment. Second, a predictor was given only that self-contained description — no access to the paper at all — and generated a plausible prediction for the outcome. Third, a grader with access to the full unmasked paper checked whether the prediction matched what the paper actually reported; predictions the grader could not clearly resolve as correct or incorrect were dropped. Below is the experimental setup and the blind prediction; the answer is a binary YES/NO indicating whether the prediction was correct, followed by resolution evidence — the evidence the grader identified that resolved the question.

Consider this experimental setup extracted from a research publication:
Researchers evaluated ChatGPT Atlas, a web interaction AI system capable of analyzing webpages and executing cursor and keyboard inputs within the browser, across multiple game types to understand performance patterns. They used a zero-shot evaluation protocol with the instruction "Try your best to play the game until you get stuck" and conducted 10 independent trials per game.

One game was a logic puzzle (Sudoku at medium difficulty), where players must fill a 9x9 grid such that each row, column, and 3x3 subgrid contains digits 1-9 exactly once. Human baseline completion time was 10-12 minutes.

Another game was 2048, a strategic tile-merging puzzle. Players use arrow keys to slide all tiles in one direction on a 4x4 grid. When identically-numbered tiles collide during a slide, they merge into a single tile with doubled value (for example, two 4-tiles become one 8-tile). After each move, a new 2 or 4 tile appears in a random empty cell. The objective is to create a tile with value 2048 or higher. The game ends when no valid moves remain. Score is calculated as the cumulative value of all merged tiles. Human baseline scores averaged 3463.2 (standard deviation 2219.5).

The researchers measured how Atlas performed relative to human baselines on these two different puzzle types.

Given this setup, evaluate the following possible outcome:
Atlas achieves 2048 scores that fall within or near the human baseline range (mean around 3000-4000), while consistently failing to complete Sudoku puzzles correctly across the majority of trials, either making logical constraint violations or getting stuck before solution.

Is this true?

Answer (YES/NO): NO